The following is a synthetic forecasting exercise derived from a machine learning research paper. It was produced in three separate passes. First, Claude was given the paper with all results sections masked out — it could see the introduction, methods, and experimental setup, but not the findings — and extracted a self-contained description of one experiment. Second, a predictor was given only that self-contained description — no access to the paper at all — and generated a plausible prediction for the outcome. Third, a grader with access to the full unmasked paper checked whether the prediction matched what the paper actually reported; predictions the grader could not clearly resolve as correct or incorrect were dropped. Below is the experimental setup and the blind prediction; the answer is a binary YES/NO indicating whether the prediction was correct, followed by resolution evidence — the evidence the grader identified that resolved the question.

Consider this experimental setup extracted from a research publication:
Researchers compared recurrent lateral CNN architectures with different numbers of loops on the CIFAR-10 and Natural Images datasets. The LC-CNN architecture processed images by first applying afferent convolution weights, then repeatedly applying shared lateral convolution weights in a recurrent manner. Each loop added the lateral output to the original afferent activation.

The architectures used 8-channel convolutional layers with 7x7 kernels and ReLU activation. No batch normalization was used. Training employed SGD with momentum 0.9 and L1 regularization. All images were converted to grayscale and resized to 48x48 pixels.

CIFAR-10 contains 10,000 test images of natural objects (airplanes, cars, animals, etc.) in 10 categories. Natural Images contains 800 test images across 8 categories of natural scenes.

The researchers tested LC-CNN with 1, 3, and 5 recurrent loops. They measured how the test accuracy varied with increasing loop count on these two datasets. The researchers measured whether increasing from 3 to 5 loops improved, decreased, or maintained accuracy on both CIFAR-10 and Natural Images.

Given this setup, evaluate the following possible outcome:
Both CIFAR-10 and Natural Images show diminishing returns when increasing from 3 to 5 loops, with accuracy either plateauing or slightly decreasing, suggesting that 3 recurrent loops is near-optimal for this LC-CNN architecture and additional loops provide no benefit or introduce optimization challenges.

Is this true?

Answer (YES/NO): NO